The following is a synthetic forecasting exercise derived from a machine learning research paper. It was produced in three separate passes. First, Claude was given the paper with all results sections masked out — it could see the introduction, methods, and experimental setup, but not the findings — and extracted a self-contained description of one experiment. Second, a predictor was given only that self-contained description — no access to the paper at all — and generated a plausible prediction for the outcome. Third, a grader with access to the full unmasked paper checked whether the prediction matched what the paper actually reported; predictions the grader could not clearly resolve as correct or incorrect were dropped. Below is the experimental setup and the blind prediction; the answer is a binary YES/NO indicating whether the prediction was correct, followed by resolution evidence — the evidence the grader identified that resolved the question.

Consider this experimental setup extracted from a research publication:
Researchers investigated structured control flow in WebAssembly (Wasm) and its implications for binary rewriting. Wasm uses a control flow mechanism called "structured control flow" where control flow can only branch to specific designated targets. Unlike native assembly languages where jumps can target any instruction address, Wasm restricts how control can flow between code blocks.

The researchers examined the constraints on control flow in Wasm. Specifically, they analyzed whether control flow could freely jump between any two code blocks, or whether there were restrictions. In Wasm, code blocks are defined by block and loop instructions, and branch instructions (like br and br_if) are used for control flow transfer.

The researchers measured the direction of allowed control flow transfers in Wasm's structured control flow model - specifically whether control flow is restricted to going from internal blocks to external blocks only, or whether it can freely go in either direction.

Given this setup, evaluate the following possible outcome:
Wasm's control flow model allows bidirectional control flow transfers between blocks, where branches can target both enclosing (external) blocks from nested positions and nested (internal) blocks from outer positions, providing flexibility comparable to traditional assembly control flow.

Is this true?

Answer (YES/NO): NO